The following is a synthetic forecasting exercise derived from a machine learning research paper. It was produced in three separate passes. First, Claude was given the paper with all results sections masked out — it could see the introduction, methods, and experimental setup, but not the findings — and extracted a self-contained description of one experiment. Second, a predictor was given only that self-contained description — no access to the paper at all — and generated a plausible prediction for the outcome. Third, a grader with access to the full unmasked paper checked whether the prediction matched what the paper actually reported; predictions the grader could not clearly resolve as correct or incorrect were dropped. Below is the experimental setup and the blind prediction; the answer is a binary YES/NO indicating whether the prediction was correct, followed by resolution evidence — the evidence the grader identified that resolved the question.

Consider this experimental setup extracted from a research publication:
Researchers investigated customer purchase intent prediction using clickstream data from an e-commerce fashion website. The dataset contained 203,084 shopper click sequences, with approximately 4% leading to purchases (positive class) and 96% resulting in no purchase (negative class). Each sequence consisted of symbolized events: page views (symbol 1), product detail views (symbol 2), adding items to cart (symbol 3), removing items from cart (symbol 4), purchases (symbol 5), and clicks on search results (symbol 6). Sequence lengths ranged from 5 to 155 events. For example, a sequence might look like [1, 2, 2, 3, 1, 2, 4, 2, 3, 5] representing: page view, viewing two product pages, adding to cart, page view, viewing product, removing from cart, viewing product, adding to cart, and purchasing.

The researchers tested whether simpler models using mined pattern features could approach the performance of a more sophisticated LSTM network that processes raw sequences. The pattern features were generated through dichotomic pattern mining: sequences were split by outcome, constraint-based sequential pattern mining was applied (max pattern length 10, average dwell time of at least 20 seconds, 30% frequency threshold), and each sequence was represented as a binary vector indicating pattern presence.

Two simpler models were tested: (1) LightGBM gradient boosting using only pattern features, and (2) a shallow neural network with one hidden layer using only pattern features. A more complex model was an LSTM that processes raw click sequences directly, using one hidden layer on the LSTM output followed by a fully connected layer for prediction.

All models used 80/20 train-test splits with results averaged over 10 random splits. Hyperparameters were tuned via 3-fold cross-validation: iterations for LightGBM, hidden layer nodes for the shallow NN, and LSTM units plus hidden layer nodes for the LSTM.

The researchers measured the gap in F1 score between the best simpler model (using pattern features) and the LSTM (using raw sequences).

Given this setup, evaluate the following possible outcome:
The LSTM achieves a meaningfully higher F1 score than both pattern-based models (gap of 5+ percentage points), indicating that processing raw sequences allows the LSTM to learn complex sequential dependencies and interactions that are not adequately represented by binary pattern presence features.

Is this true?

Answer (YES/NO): YES